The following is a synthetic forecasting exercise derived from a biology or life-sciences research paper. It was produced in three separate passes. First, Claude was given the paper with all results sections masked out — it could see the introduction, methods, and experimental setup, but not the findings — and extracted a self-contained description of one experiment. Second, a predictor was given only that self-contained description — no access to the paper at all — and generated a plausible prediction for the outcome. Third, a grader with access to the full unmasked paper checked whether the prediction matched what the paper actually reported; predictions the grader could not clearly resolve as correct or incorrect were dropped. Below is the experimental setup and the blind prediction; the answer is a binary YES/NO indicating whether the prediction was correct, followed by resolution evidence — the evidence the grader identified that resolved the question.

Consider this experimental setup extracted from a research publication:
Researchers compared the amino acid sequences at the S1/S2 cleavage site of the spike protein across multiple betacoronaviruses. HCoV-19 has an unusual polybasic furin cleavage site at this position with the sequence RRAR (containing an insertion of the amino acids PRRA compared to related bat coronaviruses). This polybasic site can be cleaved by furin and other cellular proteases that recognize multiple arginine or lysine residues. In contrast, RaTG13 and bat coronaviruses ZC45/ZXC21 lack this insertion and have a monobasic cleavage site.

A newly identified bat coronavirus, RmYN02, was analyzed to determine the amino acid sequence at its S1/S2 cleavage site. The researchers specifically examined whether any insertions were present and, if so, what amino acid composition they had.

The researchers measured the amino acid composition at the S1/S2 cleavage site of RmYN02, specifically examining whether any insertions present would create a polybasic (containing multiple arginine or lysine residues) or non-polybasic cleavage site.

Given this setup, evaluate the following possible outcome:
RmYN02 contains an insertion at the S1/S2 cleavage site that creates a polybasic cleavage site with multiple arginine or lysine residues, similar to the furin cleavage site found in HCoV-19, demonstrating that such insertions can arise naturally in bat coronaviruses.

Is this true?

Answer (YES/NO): NO